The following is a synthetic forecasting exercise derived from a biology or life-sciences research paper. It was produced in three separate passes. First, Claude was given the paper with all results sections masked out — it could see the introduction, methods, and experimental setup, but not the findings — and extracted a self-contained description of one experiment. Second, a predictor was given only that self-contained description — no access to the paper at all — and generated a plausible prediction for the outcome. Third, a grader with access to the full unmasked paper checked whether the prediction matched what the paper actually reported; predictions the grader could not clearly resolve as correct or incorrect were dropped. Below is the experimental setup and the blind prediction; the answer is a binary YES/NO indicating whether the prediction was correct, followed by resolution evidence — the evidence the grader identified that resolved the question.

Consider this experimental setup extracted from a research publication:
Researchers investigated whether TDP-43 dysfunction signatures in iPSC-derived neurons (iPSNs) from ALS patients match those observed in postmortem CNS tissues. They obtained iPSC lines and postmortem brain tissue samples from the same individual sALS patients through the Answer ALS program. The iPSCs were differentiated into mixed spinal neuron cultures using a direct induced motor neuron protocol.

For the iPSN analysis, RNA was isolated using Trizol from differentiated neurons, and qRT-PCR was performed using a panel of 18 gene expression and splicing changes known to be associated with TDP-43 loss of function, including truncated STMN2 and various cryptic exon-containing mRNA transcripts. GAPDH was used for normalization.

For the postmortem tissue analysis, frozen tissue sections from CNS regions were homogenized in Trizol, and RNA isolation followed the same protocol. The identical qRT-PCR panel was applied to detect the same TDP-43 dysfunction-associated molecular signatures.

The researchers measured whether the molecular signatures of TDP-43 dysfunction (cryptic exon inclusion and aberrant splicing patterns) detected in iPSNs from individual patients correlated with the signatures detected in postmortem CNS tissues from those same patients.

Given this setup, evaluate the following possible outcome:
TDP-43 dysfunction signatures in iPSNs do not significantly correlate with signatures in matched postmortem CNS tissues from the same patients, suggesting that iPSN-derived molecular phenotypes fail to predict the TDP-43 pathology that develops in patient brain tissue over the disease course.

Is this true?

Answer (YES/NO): NO